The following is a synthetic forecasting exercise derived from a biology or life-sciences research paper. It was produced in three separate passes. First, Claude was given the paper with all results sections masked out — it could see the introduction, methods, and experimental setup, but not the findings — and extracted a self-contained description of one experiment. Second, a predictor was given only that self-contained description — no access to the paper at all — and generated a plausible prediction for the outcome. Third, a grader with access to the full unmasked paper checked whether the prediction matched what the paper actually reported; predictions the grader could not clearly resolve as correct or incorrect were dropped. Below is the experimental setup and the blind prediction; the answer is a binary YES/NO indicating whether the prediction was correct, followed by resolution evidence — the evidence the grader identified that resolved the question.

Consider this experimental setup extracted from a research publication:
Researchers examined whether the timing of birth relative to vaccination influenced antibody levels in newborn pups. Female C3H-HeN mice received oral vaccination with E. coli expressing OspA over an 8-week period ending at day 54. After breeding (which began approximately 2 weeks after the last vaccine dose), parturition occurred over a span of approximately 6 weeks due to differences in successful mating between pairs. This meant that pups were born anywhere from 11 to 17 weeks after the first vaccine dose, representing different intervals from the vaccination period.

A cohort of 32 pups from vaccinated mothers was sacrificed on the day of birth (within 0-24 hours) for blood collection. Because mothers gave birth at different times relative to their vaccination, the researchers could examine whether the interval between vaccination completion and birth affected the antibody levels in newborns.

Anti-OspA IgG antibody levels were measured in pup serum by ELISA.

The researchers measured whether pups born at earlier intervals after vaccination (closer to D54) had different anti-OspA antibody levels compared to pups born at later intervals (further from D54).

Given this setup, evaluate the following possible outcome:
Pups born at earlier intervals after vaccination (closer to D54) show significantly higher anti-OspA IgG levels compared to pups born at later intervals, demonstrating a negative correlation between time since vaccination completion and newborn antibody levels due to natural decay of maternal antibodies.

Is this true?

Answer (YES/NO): NO